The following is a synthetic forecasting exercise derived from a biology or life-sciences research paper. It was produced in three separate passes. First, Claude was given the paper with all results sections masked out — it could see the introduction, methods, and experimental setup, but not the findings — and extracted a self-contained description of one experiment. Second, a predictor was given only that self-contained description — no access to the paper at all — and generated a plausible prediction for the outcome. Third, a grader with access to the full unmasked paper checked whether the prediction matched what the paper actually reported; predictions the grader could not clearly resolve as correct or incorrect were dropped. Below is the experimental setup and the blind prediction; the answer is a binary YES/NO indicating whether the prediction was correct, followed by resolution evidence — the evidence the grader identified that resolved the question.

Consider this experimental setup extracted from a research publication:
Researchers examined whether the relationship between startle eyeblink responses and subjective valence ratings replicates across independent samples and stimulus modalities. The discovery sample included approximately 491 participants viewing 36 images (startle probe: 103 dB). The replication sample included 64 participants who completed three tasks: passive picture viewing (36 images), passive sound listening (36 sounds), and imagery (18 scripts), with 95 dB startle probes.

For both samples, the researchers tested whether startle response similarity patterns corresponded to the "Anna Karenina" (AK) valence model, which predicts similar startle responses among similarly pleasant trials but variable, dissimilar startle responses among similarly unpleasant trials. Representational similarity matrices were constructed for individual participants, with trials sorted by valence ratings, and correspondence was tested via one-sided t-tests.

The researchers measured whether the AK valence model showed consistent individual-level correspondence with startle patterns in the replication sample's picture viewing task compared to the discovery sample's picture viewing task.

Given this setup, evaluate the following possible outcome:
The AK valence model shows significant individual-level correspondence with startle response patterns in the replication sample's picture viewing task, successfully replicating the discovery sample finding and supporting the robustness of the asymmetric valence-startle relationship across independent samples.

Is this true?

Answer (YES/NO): NO